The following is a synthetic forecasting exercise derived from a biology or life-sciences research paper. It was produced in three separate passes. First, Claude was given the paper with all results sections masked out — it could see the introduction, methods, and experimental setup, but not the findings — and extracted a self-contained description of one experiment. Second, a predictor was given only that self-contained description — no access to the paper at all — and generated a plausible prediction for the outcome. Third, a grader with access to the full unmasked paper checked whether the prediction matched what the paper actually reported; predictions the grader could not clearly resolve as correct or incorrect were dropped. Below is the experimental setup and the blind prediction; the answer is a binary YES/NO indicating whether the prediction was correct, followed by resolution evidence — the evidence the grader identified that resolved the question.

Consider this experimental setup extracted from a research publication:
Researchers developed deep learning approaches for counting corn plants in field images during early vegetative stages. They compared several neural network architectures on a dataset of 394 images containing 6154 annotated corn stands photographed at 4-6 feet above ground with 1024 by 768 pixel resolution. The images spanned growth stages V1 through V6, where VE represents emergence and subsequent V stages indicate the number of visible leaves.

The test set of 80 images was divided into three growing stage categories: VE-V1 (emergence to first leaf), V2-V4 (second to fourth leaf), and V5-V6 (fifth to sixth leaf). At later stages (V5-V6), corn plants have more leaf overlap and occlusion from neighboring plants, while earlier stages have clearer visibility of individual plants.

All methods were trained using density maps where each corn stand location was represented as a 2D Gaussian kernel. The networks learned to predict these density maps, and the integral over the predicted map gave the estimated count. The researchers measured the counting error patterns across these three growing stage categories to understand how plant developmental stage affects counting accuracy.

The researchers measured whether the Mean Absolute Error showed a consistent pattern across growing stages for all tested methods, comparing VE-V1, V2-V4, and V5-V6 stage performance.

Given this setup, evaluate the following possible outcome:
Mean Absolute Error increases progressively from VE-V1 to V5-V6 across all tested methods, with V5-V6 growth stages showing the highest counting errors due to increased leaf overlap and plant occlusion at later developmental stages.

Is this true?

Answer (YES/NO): NO